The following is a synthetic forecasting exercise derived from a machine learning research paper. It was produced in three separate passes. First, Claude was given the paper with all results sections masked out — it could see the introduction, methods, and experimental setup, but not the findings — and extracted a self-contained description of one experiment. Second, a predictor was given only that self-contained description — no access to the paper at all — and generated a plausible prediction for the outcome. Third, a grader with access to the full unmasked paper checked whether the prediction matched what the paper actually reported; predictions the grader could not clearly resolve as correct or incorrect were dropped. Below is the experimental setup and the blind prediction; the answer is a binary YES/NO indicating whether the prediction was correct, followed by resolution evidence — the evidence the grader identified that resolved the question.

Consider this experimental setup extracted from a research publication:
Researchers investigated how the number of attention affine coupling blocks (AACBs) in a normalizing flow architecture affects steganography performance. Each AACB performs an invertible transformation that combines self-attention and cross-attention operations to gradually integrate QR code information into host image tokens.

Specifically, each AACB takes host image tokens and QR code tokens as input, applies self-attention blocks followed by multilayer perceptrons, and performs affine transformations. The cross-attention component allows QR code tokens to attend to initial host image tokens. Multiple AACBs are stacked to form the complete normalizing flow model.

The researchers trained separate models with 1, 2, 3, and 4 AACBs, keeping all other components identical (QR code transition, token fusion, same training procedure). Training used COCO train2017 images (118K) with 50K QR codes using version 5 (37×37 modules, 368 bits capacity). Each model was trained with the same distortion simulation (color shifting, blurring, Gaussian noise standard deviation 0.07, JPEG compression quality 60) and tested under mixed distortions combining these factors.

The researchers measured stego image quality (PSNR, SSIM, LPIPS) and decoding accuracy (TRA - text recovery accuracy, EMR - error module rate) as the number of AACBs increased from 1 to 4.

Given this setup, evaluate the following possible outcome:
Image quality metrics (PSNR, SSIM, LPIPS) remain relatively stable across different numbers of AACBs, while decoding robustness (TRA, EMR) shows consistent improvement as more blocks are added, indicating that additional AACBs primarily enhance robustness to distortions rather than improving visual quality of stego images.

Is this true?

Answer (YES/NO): NO